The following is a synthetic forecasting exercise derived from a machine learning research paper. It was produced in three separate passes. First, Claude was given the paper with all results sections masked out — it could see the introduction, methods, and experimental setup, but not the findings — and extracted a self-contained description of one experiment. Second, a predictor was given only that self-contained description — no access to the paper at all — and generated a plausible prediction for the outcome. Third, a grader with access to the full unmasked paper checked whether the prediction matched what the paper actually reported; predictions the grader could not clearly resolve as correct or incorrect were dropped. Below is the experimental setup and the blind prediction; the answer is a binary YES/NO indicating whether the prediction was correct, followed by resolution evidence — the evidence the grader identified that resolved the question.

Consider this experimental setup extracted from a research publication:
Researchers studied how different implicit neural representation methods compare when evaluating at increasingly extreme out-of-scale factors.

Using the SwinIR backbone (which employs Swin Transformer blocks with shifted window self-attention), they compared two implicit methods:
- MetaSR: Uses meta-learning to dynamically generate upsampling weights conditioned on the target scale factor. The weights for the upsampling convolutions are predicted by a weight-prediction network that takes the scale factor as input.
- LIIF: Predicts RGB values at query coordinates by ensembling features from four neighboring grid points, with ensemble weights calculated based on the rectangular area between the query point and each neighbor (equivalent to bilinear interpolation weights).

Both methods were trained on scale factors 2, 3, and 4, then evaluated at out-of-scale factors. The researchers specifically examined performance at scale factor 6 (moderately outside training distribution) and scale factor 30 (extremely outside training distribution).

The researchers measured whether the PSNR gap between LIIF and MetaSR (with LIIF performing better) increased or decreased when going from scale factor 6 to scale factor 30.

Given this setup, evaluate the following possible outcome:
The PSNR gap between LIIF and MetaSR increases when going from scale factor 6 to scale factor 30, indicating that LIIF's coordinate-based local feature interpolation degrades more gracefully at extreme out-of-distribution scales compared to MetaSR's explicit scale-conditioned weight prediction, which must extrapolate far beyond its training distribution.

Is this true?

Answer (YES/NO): NO